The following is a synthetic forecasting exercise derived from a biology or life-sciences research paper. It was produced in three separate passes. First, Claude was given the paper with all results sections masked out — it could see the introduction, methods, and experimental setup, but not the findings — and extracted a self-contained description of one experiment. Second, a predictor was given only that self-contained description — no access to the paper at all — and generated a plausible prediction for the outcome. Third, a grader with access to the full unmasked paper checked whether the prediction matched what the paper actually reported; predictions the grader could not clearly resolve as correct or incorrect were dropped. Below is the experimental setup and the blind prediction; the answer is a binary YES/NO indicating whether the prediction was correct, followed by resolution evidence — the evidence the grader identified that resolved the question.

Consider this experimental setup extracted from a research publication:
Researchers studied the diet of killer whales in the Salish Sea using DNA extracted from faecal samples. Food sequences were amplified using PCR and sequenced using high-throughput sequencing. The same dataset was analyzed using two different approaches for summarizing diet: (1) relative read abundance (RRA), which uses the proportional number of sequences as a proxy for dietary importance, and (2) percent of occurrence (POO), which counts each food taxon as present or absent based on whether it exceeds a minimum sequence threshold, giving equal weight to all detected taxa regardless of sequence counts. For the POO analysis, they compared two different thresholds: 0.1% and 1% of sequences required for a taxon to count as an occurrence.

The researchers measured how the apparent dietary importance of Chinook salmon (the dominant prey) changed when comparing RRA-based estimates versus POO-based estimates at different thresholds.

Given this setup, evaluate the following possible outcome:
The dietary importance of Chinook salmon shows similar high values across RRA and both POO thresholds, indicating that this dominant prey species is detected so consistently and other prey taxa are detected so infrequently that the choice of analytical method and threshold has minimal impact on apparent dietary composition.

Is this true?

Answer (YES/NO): NO